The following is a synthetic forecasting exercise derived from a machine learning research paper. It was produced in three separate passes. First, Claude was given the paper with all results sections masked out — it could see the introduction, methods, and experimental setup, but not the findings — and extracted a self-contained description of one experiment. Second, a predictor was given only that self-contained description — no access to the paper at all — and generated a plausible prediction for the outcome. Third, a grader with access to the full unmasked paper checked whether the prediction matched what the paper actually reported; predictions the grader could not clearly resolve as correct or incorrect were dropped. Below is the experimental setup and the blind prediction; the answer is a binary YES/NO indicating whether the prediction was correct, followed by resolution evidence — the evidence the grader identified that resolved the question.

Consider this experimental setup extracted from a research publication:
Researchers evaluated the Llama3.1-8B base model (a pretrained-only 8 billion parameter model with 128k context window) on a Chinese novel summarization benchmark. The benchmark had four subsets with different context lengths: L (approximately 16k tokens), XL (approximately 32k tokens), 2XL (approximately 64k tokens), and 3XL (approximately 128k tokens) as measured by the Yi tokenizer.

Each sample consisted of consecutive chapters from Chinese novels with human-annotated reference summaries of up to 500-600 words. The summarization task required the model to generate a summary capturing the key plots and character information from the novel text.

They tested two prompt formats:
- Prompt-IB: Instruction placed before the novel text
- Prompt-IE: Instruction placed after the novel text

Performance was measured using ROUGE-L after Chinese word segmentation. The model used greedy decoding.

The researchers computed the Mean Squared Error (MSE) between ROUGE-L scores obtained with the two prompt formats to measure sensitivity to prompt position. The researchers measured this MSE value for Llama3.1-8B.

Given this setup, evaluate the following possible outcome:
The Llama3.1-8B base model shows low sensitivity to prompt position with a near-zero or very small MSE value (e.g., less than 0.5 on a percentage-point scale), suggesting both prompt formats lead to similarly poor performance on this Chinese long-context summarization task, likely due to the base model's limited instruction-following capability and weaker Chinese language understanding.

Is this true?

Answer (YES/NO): NO